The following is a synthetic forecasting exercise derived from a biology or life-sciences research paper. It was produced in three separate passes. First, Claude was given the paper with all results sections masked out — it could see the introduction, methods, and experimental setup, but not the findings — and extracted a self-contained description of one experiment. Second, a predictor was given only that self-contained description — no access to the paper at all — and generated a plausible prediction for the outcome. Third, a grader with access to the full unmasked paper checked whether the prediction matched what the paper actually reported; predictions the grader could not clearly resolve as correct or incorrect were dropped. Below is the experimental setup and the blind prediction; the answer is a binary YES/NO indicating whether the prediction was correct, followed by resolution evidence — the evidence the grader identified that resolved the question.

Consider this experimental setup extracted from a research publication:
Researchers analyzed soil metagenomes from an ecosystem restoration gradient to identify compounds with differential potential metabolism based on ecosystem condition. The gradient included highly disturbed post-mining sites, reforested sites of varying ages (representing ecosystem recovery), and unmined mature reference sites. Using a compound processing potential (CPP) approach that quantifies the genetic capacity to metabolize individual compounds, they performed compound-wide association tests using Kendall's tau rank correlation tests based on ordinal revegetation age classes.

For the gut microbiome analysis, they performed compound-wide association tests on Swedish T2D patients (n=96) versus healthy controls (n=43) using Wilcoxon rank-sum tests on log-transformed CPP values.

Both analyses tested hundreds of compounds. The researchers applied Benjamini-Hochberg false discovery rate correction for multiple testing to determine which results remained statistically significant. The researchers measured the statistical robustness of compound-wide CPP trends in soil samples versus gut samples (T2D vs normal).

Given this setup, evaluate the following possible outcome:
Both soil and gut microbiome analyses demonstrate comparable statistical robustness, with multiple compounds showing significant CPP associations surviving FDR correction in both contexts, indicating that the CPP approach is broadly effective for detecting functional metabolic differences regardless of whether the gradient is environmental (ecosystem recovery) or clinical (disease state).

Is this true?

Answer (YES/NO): NO